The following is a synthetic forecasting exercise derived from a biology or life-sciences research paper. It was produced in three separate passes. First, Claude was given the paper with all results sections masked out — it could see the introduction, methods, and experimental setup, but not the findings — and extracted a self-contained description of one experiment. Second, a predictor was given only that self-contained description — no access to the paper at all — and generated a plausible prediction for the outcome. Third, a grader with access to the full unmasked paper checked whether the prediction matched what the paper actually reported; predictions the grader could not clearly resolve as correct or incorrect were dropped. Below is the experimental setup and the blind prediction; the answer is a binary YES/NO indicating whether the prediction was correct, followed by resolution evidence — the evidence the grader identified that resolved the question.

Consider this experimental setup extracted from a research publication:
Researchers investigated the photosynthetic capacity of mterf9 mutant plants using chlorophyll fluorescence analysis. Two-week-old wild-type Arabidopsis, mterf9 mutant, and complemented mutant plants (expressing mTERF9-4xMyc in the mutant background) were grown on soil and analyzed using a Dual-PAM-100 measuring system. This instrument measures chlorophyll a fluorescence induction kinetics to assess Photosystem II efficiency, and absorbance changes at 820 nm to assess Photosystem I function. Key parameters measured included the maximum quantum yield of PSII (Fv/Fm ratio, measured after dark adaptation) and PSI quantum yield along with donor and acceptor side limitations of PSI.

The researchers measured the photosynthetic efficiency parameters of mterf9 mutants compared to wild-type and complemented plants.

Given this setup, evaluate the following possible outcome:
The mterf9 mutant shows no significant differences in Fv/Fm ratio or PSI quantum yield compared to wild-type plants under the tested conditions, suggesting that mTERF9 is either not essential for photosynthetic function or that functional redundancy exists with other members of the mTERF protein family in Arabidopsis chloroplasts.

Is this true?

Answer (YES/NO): NO